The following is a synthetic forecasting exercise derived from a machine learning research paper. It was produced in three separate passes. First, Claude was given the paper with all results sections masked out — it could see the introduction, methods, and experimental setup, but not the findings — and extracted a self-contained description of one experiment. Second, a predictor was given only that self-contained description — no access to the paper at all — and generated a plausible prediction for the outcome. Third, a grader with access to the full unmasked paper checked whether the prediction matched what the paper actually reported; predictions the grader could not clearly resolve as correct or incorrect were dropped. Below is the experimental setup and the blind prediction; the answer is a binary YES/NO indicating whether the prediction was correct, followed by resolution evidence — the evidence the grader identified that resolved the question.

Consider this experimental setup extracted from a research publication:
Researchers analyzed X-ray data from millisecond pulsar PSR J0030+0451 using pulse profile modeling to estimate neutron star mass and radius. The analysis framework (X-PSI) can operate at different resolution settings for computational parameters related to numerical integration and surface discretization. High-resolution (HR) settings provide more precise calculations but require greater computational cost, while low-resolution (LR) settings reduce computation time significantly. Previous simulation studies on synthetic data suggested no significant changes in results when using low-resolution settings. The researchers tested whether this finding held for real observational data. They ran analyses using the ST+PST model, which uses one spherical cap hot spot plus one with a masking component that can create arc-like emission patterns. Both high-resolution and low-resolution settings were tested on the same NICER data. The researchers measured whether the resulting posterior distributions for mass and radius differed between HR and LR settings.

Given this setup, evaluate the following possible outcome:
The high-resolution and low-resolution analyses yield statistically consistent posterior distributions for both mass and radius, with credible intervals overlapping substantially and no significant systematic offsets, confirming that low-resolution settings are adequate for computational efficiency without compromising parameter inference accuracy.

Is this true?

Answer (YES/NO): NO